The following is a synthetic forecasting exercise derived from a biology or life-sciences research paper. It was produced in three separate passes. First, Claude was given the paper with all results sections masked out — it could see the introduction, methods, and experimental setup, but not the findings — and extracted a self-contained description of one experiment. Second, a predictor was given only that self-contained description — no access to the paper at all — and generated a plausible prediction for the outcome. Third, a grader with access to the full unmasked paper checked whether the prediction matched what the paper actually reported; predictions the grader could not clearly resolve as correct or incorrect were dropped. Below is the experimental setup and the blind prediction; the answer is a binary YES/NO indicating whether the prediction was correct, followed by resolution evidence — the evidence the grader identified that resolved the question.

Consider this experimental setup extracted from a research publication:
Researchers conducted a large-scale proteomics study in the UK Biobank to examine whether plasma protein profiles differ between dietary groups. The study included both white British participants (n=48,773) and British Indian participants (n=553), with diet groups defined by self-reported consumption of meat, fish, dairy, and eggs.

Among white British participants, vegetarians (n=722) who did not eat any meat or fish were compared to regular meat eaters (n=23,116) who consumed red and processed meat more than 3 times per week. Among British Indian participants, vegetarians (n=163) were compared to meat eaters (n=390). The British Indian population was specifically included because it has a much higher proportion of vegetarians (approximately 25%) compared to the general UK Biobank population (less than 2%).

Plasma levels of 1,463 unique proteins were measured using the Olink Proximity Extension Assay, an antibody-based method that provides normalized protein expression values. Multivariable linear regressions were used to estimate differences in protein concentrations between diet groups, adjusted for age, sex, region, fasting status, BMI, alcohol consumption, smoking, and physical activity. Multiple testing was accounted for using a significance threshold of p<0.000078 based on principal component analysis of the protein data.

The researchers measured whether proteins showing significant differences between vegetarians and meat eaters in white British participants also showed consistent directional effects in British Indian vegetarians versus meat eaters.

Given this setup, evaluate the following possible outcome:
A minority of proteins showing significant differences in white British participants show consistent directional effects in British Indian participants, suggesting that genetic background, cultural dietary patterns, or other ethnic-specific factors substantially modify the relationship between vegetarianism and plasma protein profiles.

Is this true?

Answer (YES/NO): NO